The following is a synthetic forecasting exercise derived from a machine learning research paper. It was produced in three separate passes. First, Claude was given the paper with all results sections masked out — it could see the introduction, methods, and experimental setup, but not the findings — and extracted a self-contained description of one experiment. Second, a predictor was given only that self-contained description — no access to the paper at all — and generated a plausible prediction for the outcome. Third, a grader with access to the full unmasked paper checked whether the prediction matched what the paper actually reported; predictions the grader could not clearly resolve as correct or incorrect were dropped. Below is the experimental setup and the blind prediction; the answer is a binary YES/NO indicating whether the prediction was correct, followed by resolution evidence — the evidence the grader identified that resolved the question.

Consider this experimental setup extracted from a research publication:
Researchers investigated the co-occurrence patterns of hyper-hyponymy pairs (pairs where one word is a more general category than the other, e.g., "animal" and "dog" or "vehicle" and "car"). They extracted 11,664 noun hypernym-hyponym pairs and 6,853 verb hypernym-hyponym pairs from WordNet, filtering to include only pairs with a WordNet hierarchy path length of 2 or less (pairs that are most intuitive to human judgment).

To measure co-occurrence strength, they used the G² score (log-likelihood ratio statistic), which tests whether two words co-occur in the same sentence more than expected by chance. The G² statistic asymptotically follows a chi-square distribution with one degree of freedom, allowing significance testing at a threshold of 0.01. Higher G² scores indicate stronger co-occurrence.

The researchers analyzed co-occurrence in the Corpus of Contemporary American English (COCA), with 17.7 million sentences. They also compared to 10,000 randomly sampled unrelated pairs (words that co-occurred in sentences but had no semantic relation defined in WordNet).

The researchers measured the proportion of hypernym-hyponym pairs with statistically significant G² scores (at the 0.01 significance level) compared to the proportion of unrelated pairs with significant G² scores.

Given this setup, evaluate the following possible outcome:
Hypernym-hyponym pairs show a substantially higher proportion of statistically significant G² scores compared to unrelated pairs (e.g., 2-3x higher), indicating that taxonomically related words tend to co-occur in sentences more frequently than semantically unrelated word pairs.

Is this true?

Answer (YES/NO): YES